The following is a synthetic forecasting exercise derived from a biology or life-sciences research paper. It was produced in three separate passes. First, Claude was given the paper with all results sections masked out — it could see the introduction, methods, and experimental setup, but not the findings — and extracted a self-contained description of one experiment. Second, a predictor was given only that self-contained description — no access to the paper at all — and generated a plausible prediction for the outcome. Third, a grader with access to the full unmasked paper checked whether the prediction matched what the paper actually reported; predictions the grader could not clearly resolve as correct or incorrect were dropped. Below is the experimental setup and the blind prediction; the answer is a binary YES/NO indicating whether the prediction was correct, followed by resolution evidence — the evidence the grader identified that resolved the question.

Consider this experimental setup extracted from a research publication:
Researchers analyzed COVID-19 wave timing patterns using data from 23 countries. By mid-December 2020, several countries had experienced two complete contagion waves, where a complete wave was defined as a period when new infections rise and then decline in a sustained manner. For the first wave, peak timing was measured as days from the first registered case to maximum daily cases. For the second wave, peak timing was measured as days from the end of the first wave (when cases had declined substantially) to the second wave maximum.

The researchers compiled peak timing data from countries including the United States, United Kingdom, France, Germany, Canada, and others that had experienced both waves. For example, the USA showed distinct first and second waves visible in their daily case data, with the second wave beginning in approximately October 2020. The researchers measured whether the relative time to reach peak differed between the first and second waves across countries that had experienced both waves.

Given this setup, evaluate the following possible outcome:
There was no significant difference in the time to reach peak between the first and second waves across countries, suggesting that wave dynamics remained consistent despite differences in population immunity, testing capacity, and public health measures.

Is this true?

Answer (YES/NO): NO